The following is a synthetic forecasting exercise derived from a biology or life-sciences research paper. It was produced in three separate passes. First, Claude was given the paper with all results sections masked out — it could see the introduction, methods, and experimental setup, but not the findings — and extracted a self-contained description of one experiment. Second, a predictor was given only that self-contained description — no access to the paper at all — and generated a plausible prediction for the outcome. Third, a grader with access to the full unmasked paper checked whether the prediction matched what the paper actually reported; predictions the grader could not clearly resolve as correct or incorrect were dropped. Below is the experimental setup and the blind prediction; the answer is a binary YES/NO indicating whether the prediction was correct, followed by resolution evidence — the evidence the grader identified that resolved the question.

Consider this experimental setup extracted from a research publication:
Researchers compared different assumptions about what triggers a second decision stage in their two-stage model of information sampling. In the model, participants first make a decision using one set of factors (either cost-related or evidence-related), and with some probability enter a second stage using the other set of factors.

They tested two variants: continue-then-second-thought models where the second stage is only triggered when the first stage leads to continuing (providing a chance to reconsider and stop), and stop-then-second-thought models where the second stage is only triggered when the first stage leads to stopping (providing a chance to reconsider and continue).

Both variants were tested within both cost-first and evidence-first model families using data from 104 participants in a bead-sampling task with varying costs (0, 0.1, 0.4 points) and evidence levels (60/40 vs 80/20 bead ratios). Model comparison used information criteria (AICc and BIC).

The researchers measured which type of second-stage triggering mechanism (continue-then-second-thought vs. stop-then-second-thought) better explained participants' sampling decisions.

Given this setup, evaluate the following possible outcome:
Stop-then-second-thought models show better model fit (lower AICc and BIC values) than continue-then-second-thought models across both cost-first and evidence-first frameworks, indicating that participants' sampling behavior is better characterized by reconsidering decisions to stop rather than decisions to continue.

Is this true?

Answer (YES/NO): NO